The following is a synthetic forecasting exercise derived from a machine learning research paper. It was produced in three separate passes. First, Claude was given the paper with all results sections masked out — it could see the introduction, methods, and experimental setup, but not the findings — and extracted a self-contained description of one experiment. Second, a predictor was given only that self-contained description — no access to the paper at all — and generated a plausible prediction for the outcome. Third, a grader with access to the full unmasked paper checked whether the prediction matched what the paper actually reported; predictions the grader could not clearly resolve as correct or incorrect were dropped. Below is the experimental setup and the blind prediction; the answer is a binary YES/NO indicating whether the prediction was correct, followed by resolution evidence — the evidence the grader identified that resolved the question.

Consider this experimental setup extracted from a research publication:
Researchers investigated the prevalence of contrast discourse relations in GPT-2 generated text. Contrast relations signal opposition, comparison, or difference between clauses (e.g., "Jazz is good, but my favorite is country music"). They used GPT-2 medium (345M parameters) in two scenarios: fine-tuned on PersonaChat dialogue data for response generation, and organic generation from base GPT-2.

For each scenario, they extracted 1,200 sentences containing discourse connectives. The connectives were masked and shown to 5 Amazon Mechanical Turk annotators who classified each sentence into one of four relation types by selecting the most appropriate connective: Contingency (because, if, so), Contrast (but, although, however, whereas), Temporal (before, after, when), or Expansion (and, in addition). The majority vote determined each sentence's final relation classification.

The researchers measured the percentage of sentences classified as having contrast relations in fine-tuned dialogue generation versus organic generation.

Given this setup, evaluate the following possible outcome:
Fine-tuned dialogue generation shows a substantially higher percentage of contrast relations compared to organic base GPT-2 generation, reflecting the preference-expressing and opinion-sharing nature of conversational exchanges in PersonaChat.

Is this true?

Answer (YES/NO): YES